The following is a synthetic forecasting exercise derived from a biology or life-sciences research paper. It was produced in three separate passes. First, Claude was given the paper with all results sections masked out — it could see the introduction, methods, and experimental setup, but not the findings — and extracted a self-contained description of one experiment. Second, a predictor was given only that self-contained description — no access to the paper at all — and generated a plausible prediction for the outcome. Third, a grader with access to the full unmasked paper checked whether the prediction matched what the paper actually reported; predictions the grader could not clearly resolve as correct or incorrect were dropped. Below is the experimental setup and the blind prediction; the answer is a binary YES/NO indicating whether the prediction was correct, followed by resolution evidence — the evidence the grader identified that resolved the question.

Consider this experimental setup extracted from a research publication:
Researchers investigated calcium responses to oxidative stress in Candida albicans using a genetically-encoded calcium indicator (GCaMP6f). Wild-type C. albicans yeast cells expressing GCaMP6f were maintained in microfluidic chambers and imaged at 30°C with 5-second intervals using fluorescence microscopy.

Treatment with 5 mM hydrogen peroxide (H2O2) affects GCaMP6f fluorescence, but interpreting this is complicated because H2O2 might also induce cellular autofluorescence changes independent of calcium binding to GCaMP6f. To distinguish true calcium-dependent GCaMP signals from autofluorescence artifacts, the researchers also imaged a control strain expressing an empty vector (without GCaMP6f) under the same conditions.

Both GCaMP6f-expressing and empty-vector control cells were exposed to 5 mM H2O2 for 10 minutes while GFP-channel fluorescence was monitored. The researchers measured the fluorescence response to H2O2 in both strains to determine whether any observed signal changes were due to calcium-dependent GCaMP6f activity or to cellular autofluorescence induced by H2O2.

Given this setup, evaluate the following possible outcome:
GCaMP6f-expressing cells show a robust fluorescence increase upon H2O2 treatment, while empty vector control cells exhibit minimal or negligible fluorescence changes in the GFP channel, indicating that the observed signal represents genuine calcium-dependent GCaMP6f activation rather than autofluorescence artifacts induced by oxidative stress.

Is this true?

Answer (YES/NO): NO